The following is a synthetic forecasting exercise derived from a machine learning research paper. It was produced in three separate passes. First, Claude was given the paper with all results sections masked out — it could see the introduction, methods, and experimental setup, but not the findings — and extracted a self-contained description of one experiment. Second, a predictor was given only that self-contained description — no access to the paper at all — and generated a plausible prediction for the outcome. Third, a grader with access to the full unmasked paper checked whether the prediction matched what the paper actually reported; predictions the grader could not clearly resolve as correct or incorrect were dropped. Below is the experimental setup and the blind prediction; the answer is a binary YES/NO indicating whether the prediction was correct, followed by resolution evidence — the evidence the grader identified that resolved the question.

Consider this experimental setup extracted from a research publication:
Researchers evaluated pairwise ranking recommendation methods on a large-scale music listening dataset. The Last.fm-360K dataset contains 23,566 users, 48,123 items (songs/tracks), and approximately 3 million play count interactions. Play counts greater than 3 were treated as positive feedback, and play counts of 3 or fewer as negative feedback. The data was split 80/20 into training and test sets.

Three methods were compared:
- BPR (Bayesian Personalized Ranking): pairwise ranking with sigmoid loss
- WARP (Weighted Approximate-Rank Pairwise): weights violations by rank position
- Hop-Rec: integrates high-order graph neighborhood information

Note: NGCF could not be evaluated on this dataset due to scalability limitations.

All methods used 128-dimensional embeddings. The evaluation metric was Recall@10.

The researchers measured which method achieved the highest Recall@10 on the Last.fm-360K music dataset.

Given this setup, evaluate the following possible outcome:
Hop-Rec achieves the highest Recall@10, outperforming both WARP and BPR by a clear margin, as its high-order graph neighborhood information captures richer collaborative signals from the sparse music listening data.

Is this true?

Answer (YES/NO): NO